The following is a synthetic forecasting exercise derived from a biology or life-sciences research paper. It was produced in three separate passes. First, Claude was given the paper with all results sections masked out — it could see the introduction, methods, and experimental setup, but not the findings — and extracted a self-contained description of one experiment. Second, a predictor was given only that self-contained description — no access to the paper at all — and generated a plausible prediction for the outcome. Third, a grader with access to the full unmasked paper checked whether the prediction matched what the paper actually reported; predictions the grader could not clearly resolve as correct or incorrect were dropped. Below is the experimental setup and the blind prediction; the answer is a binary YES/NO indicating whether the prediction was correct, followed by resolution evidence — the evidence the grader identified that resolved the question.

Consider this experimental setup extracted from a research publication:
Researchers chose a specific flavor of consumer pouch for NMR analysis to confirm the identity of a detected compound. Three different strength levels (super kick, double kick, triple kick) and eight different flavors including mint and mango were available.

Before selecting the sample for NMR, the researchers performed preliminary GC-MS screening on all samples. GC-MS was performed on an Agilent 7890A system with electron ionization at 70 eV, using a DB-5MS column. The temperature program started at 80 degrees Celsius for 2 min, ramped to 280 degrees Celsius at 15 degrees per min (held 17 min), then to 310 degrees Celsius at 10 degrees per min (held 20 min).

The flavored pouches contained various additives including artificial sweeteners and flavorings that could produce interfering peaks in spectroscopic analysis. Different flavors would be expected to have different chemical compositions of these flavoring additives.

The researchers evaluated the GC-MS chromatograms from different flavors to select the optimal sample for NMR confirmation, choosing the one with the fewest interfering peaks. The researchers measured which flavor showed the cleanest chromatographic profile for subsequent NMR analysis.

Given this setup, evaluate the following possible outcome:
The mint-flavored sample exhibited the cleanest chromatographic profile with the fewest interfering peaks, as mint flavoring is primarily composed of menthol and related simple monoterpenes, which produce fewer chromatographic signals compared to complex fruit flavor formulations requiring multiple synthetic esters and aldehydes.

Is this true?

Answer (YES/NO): NO